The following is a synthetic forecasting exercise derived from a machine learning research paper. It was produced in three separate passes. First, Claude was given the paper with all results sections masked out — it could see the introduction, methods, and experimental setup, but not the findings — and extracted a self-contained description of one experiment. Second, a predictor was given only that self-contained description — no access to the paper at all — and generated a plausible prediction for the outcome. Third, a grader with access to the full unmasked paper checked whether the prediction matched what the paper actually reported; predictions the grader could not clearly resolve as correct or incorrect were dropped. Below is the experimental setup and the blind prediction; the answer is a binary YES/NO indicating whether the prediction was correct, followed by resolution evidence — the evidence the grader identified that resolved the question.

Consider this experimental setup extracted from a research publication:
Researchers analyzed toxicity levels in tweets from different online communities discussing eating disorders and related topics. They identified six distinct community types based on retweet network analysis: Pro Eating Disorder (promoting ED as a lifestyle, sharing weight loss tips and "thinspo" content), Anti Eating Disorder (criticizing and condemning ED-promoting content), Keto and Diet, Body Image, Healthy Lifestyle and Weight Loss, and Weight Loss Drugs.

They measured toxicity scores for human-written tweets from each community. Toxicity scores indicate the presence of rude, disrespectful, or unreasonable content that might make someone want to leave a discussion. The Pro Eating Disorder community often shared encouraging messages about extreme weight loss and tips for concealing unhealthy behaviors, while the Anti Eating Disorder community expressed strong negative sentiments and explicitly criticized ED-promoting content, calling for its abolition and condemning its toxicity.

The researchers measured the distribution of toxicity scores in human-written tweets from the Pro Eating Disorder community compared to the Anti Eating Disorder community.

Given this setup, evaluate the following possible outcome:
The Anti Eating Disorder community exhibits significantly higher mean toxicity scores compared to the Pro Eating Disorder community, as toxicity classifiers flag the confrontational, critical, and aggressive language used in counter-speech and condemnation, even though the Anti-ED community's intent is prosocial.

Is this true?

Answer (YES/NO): YES